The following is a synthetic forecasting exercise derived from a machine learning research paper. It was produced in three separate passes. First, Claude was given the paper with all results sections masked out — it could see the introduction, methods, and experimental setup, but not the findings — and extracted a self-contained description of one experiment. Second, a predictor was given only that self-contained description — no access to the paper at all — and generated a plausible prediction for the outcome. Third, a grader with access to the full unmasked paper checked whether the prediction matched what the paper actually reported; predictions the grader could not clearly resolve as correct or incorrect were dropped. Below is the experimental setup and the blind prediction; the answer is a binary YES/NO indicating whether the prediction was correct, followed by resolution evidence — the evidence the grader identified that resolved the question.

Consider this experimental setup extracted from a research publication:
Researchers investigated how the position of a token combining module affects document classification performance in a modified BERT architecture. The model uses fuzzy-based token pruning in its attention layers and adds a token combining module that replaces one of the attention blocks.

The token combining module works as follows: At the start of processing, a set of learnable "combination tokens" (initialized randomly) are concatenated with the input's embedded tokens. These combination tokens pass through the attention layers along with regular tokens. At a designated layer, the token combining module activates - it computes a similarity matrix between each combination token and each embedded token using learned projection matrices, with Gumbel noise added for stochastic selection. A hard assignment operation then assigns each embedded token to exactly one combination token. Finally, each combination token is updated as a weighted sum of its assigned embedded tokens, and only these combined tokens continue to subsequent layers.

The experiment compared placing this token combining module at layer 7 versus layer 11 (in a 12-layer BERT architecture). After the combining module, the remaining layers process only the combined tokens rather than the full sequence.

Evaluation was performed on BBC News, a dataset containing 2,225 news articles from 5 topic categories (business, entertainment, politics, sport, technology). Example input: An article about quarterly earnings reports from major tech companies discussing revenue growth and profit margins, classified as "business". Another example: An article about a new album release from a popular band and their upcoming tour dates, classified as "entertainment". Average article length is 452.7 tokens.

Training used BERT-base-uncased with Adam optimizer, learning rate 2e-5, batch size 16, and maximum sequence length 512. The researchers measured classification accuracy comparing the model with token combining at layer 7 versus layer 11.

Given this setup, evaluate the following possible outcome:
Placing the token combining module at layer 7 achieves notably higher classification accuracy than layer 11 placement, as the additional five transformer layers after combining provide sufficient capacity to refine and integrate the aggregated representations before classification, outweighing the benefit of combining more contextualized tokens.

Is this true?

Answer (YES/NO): NO